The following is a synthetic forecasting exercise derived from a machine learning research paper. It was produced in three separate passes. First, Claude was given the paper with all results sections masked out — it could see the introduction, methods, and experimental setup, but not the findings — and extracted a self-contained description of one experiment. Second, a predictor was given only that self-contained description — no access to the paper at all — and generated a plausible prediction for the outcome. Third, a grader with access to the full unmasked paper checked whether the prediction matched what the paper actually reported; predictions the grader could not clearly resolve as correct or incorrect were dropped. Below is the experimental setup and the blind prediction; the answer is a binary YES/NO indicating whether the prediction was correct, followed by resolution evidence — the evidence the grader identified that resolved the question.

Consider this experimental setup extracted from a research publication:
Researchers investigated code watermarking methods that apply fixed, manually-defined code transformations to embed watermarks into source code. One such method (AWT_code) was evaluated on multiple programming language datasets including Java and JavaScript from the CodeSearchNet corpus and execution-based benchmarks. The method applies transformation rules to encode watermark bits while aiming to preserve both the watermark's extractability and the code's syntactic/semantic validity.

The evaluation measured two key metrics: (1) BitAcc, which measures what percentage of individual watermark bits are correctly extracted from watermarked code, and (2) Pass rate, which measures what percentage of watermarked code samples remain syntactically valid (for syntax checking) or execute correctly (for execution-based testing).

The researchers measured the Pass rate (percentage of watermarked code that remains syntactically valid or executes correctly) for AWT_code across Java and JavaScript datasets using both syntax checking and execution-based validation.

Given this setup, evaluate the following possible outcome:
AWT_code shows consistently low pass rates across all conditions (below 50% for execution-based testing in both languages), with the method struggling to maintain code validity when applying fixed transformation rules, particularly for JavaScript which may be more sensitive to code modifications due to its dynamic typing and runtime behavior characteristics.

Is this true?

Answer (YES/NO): NO